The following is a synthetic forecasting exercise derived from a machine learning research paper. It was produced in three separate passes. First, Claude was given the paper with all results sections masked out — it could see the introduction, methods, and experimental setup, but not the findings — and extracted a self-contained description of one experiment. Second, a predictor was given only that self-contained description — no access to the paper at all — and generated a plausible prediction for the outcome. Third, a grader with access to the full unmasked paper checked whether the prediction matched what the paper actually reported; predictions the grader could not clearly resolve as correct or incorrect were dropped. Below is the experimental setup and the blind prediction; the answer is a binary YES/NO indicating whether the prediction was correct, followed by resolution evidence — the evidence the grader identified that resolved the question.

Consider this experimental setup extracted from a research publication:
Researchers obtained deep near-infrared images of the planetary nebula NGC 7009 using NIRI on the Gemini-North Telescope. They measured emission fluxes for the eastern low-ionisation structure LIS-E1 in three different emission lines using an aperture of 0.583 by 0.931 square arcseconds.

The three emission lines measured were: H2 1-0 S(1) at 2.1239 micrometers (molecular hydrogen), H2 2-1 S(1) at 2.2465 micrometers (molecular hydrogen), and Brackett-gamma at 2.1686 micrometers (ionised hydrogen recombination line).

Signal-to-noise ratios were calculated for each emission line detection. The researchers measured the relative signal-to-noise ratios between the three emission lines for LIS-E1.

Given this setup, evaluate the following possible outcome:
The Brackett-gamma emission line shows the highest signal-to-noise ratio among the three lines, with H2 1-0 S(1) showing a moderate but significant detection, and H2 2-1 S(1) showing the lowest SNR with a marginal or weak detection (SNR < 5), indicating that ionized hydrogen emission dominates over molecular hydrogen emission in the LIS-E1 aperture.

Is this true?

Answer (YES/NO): NO